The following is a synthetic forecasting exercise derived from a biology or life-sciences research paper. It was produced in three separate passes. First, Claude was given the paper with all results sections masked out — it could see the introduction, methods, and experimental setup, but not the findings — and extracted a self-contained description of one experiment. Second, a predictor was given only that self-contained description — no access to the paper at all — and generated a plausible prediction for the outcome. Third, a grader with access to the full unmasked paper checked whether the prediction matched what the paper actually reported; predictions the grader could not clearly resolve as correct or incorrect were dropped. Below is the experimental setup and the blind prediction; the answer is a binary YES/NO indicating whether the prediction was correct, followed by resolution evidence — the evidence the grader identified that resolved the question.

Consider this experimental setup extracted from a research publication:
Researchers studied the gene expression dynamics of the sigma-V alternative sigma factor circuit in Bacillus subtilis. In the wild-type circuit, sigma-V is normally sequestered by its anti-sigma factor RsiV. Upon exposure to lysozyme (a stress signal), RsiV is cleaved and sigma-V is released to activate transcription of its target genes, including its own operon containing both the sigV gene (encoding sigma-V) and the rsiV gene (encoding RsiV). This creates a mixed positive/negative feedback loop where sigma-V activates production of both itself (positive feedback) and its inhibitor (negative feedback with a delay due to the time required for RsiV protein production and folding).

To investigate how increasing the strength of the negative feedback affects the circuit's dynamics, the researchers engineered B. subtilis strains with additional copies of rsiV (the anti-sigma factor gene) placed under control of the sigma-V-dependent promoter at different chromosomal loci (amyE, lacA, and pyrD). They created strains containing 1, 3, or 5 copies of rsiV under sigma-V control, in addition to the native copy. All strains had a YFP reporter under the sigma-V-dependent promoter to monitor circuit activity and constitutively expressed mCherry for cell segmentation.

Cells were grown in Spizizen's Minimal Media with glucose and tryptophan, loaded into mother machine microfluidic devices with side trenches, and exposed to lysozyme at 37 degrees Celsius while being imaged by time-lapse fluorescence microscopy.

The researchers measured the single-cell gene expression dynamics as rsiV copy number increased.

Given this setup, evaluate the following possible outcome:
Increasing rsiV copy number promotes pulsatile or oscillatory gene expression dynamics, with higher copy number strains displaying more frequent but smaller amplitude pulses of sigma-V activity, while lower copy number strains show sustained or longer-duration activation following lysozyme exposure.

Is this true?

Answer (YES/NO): NO